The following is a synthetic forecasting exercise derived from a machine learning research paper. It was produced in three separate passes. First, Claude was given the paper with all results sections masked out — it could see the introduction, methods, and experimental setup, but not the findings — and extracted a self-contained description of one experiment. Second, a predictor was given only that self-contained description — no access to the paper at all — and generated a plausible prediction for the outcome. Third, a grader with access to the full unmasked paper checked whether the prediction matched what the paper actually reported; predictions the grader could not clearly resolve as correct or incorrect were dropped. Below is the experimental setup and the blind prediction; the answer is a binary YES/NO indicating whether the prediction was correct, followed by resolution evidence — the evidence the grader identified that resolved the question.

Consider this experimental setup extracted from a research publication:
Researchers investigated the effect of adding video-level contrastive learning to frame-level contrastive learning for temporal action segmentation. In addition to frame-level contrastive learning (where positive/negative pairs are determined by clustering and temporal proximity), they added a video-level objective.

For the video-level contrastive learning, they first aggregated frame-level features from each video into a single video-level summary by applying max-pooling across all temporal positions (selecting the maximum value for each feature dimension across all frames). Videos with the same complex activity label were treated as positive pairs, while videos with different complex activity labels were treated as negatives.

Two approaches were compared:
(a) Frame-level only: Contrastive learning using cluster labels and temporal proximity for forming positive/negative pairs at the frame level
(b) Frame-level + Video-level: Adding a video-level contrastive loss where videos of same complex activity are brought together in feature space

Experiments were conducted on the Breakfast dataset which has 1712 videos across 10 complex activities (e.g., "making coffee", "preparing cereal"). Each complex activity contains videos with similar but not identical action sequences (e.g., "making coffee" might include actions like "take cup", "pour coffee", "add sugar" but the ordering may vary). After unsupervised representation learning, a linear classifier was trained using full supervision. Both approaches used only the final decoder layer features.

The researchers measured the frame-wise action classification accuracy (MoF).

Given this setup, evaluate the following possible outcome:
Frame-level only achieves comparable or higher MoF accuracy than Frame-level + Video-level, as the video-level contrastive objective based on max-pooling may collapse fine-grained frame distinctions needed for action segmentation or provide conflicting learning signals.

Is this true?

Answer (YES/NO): NO